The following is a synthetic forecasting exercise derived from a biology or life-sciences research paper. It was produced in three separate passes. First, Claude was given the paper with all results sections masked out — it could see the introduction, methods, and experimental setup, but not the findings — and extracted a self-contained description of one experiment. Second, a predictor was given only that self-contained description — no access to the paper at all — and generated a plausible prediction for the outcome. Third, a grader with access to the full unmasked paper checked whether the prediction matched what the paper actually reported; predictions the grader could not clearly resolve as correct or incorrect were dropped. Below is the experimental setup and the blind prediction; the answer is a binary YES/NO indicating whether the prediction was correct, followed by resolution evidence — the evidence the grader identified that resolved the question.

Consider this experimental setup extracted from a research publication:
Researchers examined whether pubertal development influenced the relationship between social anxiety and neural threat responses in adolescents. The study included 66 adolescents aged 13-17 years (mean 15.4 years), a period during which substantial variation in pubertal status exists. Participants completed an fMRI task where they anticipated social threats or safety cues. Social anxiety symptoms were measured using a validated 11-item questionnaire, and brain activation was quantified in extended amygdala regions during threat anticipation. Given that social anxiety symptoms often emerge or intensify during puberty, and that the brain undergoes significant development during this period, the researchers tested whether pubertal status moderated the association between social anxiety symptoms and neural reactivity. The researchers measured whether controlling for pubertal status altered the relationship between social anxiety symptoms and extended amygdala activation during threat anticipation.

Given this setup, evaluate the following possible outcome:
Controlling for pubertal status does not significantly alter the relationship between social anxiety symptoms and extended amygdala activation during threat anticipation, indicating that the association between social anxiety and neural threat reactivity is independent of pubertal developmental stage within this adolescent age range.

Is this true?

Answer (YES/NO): YES